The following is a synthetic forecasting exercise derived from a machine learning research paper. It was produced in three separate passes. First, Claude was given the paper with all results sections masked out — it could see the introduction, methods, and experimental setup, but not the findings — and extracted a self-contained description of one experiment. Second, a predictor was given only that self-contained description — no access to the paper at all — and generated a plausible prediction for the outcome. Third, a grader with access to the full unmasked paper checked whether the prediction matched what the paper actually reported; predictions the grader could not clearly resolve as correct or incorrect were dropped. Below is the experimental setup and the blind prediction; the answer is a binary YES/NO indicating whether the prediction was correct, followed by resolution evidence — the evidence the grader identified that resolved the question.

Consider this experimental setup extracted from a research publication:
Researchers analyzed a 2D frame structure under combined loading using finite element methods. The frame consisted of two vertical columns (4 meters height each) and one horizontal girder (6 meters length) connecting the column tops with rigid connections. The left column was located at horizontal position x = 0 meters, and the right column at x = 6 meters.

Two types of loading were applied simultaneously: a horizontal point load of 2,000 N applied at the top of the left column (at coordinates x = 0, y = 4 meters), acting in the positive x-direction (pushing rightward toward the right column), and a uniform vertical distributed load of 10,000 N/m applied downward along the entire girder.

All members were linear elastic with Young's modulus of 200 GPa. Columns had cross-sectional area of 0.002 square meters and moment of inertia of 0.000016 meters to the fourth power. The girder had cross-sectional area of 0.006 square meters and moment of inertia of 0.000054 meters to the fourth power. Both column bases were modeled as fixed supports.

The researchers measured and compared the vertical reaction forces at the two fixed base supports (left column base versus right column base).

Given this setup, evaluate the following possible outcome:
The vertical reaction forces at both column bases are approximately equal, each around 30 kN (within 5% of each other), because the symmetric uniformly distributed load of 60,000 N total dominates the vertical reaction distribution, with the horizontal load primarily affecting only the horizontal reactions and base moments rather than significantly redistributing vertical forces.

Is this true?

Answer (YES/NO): YES